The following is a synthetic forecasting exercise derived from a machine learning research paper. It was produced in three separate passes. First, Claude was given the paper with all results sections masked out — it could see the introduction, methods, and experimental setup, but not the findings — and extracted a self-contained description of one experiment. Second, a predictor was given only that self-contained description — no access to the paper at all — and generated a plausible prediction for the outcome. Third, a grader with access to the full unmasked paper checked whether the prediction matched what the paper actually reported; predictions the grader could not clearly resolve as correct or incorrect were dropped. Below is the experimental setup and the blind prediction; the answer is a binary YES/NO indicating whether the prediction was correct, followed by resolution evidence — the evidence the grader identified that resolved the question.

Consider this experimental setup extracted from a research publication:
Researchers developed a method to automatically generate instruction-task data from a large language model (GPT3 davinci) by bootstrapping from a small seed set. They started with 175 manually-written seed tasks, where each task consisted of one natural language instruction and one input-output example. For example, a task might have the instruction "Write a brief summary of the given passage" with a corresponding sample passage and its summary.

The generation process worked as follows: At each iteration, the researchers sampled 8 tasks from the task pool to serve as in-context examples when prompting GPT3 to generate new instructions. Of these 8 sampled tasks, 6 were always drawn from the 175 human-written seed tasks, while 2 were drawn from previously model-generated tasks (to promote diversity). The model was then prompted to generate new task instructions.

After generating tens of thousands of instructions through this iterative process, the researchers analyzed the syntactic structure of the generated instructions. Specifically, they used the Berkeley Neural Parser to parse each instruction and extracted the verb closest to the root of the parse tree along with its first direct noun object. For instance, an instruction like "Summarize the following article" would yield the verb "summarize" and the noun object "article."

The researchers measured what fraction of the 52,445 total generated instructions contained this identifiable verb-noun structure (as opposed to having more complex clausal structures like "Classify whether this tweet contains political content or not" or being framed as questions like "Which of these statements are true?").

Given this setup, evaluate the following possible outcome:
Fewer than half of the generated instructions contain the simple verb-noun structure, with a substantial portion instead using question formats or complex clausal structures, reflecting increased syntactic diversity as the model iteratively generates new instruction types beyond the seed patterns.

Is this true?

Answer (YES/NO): NO